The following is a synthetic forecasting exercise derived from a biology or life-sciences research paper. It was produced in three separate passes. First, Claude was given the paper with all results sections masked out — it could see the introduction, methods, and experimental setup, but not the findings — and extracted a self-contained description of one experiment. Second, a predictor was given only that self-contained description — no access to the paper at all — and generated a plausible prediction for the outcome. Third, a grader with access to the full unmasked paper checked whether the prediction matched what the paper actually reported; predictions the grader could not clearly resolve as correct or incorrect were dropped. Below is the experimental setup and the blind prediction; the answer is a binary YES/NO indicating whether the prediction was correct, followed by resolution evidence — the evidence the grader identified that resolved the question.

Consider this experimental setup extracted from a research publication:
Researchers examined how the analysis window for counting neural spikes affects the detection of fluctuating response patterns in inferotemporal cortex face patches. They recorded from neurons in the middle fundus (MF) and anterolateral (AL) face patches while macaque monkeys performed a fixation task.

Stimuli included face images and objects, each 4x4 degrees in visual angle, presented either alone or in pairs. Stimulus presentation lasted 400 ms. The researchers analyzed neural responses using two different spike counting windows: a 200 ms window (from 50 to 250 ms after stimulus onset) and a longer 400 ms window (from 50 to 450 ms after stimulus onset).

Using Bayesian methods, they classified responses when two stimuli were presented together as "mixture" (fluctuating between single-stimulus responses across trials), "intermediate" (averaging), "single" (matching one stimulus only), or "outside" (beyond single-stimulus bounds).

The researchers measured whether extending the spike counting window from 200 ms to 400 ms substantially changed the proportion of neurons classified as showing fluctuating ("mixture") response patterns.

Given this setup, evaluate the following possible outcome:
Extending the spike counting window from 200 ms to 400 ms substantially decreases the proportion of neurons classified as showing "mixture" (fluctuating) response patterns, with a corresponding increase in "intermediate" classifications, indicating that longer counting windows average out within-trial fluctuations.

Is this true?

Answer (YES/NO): NO